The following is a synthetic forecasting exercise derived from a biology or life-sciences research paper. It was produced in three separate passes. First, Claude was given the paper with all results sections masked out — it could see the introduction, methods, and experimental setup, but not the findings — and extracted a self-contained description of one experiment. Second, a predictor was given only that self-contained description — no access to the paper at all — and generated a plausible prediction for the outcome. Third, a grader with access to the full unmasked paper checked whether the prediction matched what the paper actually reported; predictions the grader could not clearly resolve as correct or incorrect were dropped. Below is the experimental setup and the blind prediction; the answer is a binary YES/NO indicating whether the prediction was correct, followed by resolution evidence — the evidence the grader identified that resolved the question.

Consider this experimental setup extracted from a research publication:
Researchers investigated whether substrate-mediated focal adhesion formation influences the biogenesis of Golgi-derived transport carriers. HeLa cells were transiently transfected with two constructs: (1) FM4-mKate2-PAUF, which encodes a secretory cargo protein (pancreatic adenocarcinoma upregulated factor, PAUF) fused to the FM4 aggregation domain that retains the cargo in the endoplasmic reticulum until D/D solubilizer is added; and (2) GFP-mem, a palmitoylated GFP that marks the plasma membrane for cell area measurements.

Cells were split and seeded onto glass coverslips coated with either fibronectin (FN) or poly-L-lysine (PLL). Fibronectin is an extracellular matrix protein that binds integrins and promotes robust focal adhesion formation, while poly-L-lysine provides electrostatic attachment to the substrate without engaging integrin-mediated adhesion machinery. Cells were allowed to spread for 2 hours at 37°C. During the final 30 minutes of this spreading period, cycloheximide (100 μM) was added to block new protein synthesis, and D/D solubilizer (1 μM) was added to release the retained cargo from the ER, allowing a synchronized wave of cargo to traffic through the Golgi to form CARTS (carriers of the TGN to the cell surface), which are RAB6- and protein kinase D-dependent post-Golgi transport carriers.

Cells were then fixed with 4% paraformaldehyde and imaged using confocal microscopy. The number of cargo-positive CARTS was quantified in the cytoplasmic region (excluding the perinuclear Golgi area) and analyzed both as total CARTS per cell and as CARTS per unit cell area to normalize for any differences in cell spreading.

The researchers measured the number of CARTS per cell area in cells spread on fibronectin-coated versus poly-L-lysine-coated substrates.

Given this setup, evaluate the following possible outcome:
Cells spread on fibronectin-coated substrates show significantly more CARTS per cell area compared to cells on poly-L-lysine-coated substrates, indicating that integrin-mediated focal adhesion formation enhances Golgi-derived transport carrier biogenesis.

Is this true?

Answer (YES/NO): NO